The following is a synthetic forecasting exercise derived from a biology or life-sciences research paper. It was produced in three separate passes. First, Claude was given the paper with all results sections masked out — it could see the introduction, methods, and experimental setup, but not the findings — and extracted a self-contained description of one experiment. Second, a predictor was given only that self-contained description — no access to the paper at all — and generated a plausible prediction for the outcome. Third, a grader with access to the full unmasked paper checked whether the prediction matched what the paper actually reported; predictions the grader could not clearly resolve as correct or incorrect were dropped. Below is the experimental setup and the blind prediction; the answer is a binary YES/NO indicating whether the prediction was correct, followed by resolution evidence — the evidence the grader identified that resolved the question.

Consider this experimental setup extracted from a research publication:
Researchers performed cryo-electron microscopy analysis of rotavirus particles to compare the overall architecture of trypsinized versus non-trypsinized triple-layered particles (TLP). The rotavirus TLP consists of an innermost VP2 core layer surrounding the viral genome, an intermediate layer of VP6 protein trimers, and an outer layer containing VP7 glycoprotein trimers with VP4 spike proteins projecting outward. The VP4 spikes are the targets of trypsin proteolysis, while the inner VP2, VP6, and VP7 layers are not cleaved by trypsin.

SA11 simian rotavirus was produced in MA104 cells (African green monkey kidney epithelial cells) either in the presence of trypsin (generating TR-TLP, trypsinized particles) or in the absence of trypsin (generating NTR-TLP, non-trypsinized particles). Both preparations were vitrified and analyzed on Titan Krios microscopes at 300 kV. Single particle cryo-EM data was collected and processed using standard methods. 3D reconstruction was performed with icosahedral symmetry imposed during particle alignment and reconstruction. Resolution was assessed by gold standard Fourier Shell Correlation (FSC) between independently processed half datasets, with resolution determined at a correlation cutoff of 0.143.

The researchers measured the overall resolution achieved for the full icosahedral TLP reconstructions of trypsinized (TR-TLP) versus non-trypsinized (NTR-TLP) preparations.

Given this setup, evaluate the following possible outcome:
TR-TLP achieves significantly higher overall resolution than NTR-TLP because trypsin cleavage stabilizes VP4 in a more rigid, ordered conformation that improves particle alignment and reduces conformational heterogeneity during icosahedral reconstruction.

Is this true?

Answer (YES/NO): NO